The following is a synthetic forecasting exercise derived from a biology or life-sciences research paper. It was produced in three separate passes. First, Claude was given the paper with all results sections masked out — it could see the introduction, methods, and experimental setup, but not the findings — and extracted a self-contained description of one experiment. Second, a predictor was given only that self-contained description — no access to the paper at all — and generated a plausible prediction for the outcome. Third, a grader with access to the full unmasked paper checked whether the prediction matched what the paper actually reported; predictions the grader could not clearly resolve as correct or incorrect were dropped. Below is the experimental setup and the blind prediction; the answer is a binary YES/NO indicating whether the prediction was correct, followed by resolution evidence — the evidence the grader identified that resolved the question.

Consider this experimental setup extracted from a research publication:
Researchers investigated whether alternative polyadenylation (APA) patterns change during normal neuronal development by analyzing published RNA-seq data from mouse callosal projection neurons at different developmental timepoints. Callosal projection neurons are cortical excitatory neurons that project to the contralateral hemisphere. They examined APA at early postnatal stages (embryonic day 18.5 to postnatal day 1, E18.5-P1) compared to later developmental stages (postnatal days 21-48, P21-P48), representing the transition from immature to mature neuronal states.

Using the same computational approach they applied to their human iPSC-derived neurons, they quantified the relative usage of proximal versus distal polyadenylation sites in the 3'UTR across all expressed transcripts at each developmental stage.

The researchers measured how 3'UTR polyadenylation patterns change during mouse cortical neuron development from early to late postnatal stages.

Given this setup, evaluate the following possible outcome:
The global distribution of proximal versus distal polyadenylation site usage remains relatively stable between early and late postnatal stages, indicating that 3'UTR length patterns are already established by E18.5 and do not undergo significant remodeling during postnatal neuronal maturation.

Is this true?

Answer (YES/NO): NO